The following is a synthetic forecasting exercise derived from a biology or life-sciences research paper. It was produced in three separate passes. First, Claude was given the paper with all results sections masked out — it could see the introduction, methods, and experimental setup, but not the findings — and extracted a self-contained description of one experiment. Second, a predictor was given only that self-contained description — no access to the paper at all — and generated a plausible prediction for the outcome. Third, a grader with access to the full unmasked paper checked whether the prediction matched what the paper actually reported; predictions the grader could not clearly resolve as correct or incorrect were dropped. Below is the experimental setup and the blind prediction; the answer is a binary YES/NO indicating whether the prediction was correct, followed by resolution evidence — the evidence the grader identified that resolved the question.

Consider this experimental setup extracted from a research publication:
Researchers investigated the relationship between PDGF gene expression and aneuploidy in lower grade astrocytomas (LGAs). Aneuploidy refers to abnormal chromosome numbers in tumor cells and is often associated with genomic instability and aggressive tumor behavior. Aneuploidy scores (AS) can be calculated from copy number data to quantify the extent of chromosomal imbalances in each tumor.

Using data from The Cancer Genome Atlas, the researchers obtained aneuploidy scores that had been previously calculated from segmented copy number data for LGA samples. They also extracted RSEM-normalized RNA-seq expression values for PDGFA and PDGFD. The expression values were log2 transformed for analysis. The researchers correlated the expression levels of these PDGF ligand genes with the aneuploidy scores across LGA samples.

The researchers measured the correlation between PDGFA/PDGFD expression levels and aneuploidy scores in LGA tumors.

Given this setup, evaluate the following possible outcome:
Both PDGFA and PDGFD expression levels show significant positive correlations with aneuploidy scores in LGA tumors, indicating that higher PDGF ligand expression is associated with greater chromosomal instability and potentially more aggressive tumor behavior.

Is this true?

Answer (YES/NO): YES